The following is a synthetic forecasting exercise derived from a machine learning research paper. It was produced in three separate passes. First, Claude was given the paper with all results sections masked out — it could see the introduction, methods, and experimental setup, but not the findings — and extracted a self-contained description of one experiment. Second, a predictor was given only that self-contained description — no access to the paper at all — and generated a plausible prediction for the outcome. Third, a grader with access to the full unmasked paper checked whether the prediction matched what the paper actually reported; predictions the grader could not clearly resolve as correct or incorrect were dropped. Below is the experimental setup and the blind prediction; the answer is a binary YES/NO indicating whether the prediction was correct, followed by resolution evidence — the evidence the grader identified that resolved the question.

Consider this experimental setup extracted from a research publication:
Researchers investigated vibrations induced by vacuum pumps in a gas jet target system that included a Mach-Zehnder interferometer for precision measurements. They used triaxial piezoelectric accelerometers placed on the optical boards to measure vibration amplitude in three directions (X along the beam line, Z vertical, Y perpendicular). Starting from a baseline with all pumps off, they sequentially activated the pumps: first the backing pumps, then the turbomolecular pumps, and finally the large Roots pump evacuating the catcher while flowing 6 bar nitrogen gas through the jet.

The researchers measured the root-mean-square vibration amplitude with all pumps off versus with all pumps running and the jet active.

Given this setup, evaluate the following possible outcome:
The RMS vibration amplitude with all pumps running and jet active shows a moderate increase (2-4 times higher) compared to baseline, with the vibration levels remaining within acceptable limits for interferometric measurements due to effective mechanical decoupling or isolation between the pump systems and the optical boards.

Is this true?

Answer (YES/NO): NO